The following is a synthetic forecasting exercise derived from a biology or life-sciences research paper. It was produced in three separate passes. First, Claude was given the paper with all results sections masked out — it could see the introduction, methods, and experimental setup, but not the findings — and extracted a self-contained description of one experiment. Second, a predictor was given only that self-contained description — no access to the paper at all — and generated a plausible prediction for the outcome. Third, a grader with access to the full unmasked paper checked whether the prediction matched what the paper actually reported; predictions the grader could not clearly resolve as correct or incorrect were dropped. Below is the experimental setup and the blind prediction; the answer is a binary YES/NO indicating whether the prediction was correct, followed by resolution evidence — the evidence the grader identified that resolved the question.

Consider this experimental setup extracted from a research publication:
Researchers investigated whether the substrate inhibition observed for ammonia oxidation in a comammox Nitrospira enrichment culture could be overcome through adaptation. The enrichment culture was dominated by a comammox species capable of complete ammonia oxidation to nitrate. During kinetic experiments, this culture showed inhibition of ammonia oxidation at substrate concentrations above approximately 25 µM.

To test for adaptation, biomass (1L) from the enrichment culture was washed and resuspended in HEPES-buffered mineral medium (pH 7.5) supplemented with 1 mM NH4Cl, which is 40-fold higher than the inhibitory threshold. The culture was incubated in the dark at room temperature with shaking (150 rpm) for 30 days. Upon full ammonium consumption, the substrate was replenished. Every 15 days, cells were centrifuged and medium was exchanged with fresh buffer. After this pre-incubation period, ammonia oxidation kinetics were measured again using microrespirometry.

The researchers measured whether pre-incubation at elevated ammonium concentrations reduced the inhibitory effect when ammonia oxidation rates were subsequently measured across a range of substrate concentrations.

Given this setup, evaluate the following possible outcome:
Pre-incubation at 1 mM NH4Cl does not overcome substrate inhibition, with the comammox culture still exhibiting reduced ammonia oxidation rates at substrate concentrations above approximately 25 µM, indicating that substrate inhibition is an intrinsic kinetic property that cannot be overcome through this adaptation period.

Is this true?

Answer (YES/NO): YES